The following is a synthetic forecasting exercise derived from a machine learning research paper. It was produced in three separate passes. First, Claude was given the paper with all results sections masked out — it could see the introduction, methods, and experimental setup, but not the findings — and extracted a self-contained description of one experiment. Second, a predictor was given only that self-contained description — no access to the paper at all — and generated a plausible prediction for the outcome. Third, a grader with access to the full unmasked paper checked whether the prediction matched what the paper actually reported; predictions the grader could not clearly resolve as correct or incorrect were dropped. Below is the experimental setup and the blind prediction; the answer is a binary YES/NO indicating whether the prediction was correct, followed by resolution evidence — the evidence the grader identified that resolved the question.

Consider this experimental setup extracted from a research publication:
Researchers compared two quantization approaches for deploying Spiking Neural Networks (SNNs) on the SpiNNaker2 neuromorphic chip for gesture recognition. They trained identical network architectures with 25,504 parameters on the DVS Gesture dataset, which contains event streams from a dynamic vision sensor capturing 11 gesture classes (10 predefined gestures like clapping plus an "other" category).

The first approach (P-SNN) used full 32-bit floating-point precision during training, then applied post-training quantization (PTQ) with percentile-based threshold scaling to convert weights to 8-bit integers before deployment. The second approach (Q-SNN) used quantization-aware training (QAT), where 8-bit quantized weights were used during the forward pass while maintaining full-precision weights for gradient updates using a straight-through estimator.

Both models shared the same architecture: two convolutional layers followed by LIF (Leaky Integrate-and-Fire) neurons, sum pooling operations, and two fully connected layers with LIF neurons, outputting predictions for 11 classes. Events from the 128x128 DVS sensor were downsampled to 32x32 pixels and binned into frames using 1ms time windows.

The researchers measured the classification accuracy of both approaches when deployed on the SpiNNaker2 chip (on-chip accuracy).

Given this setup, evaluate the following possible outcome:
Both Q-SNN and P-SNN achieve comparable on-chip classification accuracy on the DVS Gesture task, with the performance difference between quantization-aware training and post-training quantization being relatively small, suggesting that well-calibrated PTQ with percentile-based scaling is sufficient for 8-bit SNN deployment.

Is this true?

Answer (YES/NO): NO